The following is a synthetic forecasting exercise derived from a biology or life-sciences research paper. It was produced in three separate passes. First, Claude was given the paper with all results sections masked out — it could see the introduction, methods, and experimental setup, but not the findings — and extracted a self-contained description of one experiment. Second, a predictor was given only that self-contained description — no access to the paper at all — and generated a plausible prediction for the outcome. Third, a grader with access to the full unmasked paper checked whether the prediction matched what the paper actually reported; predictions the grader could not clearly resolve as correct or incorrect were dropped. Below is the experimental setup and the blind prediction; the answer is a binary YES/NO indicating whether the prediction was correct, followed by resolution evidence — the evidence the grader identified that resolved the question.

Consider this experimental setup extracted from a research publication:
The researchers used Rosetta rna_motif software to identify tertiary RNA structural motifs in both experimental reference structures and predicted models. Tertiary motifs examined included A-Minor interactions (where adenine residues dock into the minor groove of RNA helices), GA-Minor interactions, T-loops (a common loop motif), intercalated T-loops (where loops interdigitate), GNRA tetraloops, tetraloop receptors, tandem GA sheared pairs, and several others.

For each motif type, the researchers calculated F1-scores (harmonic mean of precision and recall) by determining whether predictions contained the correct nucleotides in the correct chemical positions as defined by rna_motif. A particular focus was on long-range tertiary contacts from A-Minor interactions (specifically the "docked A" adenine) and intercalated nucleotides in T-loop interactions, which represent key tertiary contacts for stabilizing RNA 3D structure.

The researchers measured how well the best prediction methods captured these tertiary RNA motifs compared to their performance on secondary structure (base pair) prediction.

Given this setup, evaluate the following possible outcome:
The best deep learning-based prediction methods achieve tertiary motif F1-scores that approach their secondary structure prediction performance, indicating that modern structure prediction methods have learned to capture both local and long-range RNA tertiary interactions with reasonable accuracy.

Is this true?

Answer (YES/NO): NO